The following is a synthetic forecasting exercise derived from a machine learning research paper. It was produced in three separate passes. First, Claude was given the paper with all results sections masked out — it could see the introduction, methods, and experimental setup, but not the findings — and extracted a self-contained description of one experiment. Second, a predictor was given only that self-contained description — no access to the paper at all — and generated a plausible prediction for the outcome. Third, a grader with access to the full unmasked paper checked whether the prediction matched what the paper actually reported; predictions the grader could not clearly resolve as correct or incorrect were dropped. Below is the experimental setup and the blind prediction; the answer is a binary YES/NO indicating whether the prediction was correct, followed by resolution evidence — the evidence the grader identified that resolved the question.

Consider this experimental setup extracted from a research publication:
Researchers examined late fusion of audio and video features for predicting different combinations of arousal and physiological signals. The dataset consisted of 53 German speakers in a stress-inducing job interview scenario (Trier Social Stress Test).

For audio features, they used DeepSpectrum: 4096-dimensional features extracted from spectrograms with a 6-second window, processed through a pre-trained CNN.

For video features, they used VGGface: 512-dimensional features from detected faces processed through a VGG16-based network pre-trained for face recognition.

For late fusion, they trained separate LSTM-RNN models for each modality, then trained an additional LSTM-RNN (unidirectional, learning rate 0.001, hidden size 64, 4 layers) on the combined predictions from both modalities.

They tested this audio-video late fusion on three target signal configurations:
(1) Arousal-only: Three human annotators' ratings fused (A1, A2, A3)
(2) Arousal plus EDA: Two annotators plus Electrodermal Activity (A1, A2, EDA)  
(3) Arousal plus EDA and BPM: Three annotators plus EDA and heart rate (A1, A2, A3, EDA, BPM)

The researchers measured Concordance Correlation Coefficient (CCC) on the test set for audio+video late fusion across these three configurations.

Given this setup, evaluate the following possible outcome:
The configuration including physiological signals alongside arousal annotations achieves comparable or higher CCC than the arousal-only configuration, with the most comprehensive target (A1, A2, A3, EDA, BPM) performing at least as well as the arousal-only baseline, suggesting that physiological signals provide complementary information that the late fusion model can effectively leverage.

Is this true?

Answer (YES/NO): YES